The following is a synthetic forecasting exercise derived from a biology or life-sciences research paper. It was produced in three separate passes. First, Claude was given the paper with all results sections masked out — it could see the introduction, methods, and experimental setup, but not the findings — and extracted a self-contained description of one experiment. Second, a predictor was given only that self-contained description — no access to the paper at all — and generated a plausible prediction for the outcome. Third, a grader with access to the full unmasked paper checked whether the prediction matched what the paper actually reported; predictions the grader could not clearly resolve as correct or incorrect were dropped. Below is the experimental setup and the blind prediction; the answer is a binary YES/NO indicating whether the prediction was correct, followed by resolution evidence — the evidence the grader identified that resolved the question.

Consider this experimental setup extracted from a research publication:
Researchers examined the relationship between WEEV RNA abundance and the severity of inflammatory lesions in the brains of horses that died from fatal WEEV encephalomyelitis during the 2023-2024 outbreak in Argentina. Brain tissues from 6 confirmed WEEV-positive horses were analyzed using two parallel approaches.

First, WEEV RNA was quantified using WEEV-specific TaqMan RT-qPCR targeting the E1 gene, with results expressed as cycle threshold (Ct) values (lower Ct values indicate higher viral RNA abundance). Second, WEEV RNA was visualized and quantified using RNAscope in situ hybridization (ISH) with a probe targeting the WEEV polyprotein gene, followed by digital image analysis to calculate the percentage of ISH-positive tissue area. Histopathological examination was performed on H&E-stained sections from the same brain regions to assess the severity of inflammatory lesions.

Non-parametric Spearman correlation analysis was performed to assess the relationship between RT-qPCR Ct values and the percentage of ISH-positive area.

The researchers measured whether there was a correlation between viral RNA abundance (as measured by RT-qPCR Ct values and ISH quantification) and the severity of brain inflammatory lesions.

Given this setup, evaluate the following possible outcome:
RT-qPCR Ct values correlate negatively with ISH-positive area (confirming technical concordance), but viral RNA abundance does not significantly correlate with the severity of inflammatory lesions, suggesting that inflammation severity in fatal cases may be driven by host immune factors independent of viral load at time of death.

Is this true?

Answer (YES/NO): NO